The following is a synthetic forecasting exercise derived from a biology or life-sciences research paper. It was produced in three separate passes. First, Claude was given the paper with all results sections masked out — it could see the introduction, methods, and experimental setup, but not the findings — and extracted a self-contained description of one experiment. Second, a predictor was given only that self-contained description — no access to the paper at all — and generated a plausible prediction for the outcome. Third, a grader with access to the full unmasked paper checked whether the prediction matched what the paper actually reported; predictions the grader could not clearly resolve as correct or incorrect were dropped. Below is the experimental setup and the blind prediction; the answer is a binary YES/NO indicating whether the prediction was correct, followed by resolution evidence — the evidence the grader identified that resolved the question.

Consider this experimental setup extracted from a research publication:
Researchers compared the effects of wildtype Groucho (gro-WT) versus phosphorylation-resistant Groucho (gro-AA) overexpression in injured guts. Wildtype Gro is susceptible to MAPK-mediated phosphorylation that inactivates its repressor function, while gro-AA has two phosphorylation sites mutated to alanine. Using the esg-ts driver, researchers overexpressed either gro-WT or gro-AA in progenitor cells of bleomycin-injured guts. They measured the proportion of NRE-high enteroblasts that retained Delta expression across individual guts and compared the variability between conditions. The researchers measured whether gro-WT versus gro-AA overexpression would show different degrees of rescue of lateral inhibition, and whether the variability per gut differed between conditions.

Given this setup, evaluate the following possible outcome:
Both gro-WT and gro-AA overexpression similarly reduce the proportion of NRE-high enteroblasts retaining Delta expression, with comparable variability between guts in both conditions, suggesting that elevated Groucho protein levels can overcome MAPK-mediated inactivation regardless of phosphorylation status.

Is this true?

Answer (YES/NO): NO